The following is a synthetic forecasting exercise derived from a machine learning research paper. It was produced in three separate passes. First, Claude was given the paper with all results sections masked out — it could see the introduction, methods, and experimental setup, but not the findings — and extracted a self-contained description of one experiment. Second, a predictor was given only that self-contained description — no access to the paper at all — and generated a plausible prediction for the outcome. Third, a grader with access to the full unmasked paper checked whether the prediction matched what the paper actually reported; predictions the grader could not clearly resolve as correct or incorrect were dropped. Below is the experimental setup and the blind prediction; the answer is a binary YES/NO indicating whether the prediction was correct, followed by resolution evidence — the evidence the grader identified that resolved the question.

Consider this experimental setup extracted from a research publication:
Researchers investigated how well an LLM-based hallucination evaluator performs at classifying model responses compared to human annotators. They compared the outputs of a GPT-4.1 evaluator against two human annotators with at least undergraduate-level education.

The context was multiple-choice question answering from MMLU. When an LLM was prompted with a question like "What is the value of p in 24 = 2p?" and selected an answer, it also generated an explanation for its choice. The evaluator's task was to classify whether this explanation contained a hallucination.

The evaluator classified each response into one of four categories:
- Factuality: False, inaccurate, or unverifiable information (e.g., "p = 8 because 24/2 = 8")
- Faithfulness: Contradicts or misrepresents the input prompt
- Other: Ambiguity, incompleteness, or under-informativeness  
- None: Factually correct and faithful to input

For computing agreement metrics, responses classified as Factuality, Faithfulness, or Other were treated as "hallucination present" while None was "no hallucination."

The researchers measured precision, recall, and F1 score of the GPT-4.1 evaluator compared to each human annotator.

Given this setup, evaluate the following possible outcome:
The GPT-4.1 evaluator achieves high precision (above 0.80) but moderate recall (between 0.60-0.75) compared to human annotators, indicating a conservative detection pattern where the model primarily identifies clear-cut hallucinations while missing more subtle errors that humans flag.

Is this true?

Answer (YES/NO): NO